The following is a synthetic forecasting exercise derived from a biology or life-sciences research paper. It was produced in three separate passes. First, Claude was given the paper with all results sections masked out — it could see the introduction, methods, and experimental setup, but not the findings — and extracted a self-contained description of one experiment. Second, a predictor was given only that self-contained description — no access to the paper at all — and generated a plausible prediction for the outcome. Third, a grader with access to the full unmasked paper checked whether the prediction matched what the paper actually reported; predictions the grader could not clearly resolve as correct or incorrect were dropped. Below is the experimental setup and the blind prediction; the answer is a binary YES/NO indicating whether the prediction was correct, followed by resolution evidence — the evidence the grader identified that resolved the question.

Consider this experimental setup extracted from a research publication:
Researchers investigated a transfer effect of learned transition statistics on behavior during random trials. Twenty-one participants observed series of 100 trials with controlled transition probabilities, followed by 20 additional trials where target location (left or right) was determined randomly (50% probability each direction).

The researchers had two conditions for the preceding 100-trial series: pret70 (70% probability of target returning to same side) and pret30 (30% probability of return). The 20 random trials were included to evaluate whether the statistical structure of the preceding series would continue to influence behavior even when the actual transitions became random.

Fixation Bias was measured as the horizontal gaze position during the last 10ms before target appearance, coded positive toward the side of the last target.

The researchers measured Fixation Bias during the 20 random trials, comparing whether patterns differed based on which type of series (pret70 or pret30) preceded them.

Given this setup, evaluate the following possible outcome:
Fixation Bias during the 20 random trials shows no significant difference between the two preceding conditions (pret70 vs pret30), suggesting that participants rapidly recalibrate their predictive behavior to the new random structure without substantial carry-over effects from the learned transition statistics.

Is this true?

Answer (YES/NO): NO